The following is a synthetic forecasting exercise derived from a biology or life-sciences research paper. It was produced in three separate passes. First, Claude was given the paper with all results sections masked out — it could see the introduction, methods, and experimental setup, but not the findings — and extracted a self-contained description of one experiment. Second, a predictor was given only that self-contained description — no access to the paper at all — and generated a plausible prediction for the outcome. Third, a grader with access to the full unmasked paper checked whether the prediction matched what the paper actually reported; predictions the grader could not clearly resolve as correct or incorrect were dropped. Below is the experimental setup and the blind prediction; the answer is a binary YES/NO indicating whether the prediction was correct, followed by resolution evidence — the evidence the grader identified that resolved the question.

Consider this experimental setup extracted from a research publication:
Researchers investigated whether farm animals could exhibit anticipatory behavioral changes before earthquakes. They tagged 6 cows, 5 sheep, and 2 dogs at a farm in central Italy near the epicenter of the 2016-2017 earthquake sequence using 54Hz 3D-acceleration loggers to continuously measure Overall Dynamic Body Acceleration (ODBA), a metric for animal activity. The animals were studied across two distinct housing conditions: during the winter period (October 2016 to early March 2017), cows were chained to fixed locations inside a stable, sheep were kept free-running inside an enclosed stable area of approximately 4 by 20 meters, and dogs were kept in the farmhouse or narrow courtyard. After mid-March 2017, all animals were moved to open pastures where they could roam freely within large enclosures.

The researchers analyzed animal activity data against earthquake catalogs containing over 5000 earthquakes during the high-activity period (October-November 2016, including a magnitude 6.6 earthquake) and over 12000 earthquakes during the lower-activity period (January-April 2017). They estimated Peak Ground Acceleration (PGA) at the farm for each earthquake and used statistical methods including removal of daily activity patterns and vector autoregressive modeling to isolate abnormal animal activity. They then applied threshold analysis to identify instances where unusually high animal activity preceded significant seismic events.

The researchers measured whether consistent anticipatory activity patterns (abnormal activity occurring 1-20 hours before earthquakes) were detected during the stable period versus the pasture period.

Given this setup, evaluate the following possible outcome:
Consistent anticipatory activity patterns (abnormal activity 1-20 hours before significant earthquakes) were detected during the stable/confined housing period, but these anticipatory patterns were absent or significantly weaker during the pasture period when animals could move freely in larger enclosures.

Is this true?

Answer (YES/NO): YES